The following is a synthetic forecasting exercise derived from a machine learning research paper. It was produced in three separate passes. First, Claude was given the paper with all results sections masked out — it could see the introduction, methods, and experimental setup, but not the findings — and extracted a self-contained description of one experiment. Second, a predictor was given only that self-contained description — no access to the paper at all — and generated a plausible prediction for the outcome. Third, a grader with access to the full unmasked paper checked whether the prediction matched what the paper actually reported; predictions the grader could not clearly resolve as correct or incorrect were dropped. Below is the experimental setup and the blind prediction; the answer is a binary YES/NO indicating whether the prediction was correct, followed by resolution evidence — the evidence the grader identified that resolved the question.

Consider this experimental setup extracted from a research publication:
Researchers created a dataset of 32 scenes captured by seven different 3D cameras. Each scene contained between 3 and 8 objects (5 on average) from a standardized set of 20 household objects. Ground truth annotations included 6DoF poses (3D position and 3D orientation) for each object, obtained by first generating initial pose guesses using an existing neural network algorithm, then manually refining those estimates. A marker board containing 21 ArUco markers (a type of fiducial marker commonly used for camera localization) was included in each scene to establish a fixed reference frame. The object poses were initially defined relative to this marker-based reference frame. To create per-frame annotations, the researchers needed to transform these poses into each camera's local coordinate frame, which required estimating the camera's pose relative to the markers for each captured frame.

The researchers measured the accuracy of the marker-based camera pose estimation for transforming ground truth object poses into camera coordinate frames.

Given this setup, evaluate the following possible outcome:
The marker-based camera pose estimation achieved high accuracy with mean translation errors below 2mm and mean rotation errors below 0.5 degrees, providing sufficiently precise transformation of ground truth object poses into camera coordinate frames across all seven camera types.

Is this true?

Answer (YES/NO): NO